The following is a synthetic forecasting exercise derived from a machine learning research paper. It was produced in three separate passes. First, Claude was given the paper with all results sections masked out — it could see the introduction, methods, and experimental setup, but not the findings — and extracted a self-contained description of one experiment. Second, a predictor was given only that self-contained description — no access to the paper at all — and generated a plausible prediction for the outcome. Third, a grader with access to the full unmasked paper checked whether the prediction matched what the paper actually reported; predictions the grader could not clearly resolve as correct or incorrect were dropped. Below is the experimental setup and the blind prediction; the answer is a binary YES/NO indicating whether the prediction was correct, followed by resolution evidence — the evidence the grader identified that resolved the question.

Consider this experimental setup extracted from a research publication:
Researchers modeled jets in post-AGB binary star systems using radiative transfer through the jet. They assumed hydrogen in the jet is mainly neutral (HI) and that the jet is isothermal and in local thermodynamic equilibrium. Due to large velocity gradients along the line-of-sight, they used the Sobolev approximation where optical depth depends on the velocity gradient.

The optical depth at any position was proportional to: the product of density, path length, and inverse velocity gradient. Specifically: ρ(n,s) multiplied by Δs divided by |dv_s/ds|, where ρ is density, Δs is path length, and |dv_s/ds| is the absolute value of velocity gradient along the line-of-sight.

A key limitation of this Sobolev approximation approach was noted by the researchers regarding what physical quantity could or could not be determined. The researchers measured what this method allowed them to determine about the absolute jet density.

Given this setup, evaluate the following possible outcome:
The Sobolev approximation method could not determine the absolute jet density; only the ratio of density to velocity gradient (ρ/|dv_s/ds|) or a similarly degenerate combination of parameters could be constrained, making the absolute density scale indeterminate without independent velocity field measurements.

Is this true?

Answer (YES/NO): NO